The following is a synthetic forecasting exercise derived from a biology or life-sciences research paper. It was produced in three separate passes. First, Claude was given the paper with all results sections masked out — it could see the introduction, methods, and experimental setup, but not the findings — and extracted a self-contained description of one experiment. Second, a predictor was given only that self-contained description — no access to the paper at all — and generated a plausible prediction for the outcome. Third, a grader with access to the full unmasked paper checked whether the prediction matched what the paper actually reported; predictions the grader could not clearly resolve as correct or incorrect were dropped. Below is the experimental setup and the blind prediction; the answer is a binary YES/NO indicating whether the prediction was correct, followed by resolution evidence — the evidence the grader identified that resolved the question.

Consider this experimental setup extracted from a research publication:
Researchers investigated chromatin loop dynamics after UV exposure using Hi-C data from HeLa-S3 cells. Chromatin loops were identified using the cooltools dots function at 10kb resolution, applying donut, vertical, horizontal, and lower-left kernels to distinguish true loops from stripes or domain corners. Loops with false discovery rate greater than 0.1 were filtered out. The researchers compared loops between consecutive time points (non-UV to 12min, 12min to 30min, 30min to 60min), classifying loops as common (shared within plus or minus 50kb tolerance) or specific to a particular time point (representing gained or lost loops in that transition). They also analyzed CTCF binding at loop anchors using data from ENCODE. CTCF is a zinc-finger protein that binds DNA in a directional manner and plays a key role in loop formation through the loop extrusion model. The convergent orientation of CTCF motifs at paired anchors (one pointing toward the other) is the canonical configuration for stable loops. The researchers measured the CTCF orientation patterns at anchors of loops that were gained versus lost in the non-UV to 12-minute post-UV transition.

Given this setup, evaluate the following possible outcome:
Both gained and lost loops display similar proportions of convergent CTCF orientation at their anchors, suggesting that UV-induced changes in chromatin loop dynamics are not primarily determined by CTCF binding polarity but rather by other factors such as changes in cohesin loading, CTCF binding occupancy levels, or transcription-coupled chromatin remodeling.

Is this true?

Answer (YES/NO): NO